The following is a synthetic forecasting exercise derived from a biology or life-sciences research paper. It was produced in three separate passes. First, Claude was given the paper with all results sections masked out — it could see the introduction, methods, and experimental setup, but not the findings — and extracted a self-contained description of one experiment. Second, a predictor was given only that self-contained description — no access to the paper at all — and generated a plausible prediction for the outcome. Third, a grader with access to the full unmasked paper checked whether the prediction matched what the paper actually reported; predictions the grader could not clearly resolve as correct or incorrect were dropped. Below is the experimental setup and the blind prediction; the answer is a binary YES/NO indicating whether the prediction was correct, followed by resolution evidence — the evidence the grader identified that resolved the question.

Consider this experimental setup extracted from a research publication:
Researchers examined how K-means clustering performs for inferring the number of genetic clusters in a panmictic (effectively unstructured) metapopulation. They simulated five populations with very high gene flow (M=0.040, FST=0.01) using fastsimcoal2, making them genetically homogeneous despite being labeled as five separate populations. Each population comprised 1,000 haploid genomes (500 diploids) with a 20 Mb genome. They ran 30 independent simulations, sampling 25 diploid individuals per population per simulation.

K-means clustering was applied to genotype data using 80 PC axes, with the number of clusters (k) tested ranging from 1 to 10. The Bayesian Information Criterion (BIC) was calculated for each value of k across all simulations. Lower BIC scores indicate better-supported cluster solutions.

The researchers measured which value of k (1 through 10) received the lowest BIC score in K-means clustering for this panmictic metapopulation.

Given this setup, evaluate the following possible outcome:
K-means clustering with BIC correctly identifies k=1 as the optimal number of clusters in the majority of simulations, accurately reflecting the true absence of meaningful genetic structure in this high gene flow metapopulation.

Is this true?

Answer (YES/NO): YES